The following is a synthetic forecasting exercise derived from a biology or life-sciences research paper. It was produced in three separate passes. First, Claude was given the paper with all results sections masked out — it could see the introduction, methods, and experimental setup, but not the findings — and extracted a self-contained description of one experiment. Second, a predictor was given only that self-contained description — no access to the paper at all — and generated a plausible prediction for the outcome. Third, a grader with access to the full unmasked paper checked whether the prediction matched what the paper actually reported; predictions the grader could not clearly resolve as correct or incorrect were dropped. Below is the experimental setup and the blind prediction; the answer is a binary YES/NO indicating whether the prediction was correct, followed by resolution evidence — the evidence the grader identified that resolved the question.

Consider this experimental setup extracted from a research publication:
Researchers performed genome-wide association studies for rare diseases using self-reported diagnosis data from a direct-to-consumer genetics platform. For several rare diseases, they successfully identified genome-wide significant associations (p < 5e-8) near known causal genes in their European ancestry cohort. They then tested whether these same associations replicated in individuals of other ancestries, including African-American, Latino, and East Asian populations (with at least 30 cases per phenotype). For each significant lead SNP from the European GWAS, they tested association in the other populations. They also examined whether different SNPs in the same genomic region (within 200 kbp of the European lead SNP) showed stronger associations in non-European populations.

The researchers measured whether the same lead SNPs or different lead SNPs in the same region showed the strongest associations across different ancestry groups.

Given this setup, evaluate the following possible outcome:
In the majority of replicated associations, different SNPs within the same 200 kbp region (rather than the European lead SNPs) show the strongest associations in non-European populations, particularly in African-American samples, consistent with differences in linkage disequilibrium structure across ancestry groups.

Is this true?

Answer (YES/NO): NO